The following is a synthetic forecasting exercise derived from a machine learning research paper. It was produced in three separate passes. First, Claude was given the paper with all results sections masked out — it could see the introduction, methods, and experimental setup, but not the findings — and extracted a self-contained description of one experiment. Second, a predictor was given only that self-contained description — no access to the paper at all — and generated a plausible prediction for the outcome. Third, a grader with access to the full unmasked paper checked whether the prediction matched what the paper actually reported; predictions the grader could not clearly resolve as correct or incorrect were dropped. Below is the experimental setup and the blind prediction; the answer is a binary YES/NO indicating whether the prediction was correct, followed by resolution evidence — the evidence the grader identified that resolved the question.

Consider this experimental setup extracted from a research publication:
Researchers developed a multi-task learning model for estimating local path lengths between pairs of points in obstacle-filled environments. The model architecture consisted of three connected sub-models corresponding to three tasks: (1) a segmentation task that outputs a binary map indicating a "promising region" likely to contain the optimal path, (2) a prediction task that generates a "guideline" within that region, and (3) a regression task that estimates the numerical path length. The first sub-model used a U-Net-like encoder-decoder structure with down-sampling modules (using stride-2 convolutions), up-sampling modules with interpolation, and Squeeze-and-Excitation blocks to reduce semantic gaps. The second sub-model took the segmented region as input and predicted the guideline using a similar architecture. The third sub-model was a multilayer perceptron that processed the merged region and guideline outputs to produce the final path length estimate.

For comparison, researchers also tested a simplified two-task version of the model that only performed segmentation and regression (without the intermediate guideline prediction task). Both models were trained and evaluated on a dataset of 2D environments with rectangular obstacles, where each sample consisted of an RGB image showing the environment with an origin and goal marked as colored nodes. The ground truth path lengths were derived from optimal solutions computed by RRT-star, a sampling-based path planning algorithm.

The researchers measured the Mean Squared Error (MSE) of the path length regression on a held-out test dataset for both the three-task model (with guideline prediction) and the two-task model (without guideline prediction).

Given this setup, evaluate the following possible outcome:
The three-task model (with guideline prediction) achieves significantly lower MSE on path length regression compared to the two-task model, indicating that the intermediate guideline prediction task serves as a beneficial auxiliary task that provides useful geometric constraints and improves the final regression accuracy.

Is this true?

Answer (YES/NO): NO